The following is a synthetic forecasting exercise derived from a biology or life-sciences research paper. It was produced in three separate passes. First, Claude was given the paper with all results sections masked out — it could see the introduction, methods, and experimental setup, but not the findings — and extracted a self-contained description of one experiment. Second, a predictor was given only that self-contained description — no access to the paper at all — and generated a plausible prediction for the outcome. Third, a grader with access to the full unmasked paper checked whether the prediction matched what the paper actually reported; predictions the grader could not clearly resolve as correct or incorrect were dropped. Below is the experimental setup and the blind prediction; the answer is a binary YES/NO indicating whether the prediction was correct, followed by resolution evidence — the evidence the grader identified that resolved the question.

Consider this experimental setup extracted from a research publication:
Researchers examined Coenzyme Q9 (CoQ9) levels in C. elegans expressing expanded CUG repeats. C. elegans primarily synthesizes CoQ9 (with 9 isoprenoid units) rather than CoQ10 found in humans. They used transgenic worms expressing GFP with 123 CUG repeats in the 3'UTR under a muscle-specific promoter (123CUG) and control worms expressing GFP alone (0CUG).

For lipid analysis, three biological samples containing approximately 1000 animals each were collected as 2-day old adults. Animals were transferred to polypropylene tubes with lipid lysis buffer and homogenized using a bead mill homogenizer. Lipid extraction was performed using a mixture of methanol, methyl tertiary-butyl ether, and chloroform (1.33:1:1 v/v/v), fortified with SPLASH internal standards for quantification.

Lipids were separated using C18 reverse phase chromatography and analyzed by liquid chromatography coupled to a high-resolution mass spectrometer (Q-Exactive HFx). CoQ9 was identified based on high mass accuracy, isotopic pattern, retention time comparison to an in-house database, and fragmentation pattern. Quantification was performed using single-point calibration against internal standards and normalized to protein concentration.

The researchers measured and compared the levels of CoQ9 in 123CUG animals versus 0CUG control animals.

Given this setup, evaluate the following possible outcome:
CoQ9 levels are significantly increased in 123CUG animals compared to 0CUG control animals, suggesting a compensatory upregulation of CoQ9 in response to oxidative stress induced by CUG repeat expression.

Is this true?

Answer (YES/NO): NO